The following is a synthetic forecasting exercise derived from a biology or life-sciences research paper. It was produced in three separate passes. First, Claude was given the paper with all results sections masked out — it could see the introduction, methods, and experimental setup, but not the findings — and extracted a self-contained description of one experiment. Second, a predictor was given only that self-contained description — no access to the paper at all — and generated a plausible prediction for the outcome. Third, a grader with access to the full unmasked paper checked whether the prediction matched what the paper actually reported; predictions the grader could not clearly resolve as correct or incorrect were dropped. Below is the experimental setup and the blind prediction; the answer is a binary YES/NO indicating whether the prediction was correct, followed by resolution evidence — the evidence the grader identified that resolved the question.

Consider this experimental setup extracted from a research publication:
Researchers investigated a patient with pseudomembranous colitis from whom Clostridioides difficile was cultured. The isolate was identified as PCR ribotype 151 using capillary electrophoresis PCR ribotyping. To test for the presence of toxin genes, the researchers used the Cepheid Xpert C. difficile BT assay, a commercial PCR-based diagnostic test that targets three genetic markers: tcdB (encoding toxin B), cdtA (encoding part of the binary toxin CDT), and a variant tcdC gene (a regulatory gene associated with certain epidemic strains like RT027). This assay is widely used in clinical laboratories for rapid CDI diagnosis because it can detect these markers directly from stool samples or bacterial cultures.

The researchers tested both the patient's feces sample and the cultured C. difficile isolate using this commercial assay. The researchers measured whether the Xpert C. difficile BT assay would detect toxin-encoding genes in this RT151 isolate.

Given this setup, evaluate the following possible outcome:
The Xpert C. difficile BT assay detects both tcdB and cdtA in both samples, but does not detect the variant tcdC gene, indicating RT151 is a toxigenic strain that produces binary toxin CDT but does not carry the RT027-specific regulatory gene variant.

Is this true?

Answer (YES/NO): NO